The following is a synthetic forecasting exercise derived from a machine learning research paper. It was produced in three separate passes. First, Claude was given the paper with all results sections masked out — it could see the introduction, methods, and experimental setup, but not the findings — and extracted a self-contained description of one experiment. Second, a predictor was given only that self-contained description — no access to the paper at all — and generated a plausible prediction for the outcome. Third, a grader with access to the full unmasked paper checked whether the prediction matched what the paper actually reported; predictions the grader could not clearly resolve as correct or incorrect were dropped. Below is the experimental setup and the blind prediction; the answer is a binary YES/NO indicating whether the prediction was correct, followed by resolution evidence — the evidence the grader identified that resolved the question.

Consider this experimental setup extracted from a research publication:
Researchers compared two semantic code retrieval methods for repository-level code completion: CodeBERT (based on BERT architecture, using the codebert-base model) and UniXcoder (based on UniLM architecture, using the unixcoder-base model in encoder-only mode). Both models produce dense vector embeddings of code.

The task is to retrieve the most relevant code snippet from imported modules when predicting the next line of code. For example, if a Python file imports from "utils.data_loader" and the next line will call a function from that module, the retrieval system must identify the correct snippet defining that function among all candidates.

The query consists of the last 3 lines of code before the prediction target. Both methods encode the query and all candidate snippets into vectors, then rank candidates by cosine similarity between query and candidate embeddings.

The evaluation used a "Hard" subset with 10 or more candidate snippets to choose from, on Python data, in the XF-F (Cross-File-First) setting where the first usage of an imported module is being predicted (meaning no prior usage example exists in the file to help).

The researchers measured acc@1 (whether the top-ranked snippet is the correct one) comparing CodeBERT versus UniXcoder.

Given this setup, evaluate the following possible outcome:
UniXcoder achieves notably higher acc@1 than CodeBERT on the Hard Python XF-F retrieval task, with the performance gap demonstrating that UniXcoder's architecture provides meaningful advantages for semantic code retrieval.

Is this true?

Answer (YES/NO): YES